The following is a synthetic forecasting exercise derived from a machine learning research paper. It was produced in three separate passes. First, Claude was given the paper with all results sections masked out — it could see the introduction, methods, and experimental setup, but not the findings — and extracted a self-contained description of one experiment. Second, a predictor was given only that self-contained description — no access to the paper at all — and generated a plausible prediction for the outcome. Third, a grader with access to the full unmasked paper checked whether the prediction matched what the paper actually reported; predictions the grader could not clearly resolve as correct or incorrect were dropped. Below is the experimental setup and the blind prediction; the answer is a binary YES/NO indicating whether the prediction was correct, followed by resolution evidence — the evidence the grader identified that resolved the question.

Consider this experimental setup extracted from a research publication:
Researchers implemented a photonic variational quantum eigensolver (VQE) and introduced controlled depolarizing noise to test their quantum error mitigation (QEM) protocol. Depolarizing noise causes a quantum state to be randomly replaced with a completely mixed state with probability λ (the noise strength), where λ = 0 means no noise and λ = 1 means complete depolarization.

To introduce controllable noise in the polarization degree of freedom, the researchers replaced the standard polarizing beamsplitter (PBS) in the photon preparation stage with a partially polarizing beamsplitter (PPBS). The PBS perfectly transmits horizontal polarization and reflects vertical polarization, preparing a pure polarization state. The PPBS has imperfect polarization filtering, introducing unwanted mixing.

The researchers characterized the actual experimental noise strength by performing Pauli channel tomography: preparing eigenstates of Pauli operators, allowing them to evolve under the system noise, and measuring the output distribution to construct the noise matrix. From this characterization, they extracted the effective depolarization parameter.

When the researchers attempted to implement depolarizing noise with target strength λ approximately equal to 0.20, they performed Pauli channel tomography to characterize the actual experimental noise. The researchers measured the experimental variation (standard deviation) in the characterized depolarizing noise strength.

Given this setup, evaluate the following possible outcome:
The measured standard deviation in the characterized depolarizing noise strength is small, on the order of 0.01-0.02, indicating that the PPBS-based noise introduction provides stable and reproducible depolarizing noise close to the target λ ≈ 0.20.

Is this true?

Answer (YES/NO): YES